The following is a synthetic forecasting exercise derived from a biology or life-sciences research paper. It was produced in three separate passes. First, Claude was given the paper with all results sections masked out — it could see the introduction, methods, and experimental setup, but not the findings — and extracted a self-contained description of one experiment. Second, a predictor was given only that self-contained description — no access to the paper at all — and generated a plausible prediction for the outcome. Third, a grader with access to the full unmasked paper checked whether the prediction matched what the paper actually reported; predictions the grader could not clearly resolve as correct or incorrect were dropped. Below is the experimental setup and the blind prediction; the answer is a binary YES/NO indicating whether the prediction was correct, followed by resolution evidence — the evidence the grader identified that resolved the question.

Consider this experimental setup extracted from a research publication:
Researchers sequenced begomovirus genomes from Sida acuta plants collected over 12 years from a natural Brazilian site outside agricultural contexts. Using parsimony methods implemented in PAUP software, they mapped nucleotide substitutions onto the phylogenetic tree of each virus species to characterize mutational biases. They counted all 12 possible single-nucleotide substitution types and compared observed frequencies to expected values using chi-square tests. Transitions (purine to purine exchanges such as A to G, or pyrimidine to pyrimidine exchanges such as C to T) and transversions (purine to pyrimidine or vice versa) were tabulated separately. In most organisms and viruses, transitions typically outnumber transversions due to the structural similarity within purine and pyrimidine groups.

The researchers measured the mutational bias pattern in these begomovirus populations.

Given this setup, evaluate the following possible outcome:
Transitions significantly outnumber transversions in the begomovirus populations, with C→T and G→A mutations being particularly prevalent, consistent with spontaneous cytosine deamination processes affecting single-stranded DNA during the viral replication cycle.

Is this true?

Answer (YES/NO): YES